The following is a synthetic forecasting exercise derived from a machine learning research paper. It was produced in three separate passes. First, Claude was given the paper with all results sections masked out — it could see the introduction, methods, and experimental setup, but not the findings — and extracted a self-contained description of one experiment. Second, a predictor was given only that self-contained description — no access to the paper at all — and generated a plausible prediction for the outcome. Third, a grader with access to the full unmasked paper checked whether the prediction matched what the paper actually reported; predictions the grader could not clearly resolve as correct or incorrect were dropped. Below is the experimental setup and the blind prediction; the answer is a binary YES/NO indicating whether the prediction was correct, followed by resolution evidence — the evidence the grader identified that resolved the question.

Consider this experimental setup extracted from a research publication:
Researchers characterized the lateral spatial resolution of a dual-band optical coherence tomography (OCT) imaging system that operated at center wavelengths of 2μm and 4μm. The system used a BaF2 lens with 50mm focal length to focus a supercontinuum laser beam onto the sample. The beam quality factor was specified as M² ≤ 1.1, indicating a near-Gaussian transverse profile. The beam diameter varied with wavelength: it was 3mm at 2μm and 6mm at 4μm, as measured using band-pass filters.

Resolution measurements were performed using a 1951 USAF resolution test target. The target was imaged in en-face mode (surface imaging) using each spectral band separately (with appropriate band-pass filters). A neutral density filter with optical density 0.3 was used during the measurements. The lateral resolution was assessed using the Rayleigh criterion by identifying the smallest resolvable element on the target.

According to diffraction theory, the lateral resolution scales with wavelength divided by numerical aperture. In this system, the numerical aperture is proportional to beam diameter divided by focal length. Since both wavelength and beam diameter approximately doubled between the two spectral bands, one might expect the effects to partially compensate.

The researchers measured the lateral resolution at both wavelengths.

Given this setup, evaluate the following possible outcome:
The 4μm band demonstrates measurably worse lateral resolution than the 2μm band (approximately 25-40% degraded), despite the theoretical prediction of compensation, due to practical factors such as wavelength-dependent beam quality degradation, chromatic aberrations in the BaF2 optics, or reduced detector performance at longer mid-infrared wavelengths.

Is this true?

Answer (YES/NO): NO